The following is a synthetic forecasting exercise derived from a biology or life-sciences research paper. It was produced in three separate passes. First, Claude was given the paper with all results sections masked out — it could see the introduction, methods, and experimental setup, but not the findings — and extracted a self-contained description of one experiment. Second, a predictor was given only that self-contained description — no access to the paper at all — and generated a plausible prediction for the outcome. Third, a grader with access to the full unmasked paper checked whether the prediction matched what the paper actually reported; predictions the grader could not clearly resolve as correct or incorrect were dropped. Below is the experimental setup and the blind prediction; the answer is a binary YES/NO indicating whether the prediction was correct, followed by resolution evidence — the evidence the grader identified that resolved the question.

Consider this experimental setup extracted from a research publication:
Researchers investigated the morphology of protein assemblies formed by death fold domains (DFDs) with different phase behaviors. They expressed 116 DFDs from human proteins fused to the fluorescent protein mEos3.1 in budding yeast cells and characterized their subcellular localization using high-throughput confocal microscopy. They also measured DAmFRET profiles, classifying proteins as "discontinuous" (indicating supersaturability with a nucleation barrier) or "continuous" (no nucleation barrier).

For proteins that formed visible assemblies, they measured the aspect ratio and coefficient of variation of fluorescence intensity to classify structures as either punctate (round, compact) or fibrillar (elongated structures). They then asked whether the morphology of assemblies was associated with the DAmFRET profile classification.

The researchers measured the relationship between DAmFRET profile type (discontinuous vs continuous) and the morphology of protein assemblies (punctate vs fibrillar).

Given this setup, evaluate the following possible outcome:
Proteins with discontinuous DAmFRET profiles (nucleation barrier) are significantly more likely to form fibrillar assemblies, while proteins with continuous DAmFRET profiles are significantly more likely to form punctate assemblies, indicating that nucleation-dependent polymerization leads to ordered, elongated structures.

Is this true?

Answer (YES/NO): YES